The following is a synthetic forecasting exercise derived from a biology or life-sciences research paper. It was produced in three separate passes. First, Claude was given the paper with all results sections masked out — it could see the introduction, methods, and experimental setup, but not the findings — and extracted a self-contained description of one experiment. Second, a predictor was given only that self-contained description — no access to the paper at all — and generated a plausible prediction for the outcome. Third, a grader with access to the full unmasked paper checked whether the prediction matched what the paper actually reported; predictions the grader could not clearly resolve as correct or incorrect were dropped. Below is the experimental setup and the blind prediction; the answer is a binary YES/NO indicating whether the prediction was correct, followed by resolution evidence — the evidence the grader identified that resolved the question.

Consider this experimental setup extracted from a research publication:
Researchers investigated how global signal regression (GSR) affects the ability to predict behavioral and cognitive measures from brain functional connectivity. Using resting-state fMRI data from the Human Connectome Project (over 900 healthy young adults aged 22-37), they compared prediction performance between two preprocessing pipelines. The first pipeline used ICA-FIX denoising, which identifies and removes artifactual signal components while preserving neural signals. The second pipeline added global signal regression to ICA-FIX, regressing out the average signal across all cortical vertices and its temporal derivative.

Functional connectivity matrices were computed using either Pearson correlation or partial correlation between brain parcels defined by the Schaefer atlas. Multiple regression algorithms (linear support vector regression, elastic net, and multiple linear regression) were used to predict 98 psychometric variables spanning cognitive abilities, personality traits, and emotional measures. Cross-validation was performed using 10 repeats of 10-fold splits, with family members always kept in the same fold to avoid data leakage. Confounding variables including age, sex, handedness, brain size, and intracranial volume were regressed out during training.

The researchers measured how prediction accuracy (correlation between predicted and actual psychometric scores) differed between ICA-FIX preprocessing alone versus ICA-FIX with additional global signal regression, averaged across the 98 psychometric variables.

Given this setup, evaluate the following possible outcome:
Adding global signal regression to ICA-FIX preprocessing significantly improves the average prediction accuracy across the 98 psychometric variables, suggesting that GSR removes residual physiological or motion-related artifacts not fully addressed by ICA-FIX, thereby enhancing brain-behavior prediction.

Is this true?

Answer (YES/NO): NO